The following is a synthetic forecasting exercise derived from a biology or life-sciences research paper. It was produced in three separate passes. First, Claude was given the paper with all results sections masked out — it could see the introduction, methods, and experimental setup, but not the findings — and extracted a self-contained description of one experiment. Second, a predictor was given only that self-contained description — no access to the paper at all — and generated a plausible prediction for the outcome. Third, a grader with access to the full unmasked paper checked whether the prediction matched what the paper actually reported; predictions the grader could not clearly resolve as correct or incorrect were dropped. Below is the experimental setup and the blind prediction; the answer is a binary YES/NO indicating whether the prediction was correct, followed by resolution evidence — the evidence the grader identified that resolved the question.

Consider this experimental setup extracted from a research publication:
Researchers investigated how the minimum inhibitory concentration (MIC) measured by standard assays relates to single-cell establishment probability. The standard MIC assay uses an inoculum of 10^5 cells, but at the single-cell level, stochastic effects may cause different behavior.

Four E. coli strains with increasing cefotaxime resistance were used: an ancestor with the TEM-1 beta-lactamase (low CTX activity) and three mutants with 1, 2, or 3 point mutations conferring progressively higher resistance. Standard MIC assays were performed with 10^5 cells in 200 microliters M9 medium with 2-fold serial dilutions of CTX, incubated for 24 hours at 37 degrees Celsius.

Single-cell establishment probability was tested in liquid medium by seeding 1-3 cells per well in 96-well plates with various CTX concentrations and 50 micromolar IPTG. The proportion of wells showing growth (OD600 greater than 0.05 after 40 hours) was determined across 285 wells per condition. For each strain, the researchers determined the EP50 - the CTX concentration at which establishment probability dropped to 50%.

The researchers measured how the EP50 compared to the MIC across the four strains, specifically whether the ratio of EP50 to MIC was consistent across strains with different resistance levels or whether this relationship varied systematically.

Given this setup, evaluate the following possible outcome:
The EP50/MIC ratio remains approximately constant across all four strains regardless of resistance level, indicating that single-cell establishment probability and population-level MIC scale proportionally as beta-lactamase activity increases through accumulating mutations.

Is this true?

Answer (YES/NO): NO